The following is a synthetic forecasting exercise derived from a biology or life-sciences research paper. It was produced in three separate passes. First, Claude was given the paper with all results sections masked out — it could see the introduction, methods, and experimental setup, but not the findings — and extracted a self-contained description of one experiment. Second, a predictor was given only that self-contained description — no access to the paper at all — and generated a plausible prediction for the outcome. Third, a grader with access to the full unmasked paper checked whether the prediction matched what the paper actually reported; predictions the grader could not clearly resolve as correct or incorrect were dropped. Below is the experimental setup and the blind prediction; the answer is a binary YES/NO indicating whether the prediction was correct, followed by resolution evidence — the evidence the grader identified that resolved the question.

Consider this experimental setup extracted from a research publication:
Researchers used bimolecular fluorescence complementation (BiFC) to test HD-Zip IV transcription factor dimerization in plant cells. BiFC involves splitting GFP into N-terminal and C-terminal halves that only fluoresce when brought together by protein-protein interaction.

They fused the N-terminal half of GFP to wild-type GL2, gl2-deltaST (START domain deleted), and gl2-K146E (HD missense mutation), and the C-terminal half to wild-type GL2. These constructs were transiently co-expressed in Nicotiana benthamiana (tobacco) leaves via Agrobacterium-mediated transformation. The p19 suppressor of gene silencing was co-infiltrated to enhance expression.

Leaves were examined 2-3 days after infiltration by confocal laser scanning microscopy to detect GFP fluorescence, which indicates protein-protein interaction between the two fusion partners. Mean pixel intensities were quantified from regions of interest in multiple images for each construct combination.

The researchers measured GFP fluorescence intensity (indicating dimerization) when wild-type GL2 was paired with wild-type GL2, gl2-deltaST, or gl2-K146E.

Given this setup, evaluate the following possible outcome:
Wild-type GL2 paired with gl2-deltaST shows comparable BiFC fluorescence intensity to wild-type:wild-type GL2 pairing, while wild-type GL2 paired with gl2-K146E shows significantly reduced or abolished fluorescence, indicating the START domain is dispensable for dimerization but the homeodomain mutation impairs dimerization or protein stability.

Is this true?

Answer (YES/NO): NO